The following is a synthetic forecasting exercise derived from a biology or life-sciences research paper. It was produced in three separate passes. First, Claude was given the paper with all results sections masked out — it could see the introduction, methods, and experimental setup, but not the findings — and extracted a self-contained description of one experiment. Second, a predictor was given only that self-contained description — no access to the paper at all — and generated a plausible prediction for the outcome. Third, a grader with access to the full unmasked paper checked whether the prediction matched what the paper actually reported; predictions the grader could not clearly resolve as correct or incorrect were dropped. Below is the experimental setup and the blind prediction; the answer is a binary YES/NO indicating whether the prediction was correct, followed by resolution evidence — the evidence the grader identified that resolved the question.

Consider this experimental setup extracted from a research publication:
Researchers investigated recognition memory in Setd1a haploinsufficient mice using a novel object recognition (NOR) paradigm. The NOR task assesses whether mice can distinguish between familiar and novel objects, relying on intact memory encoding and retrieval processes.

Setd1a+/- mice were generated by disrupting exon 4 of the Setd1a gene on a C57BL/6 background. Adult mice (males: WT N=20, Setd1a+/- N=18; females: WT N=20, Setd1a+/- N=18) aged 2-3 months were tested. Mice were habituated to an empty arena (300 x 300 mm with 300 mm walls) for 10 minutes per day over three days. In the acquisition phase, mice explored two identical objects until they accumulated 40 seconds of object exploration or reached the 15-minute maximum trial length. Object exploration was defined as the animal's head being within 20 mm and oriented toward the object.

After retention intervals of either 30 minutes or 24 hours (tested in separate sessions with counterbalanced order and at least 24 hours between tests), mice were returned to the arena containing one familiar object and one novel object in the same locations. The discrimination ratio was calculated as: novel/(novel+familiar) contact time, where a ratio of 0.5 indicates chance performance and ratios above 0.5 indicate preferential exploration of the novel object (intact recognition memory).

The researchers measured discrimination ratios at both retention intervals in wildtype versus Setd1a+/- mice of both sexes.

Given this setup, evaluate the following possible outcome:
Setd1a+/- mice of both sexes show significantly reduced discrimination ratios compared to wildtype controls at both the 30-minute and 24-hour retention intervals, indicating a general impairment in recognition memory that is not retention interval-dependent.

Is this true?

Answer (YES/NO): NO